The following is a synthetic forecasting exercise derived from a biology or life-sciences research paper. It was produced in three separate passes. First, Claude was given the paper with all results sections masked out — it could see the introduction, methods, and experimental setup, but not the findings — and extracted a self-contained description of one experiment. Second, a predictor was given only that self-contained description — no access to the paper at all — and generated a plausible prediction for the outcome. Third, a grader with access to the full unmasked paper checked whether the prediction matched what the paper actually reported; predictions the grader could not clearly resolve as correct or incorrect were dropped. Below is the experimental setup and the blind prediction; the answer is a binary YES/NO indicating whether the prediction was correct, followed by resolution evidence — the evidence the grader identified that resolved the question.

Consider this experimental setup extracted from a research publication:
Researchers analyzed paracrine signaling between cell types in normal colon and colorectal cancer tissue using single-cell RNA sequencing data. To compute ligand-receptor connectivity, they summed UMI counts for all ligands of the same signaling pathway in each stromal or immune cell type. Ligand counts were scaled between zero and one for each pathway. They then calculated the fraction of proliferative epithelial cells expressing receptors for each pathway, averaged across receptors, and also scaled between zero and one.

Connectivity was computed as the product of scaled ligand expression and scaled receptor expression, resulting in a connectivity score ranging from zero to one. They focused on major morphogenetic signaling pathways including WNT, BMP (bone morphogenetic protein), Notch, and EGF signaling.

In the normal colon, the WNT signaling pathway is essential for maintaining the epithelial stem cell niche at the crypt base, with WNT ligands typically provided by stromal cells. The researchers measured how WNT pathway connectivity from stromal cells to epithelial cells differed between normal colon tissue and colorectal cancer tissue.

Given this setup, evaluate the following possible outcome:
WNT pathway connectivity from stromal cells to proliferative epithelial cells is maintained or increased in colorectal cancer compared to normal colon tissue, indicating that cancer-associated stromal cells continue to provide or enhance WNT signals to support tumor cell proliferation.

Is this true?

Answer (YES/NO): YES